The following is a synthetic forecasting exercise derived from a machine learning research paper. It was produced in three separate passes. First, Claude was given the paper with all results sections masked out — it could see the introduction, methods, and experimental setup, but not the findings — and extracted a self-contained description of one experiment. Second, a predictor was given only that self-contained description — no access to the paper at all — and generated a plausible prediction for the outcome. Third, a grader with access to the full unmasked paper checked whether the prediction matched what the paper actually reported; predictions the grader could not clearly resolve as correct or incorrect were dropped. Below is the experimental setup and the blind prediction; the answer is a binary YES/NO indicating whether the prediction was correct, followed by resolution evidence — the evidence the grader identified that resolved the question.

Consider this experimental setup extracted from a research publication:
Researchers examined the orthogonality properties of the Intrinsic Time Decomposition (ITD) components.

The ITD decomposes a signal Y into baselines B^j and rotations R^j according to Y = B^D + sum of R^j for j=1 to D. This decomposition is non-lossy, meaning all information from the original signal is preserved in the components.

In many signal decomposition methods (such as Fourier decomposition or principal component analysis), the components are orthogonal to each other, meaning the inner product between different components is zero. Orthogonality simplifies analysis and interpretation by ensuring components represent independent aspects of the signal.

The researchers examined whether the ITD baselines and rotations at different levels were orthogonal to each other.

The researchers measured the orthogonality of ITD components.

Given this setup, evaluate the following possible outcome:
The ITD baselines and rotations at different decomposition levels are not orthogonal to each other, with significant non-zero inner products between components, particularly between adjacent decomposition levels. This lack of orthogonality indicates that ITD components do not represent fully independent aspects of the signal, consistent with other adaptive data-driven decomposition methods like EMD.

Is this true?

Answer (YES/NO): YES